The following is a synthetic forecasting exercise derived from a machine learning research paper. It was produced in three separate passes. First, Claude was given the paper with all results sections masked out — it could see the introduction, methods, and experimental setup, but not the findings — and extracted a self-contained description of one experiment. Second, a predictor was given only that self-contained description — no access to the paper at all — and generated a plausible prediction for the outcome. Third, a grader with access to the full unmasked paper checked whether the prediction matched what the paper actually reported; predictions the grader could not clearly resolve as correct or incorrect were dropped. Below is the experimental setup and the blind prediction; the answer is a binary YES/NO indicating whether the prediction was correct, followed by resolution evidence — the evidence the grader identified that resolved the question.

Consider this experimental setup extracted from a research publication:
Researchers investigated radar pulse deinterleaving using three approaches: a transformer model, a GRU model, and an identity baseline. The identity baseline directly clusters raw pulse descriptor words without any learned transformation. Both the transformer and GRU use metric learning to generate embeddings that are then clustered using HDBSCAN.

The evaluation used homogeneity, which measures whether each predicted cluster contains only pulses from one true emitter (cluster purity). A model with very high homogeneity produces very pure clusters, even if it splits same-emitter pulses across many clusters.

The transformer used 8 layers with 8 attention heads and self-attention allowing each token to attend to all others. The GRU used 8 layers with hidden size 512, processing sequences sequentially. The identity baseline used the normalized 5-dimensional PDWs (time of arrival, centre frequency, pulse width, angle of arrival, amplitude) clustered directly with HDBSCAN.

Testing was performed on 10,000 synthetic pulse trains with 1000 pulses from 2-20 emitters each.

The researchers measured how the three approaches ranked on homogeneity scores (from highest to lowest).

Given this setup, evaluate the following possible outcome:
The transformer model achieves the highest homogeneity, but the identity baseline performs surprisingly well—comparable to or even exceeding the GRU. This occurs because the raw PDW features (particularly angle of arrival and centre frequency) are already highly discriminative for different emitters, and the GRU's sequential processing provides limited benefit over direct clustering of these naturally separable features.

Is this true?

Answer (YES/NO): YES